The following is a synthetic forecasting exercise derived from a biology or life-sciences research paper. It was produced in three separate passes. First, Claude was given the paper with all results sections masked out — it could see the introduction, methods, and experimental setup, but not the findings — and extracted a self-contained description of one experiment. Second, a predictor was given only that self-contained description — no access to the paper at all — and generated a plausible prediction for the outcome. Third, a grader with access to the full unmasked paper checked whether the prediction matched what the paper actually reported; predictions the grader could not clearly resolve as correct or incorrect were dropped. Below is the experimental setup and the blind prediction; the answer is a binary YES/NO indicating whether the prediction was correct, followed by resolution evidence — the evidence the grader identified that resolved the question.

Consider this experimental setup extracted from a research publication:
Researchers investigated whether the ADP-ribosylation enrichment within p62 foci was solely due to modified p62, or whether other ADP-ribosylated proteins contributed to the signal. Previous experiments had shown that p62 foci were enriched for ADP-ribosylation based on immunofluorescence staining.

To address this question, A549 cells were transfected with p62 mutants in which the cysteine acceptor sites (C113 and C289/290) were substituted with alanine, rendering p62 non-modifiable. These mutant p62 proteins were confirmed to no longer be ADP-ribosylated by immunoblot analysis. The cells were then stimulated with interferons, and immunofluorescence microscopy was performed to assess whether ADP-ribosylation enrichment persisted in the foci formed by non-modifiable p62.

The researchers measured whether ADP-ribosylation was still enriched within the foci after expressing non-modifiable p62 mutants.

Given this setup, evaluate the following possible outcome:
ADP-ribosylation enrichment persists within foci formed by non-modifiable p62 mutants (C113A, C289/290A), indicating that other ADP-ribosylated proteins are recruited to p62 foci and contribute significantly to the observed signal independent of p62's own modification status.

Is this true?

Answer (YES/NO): YES